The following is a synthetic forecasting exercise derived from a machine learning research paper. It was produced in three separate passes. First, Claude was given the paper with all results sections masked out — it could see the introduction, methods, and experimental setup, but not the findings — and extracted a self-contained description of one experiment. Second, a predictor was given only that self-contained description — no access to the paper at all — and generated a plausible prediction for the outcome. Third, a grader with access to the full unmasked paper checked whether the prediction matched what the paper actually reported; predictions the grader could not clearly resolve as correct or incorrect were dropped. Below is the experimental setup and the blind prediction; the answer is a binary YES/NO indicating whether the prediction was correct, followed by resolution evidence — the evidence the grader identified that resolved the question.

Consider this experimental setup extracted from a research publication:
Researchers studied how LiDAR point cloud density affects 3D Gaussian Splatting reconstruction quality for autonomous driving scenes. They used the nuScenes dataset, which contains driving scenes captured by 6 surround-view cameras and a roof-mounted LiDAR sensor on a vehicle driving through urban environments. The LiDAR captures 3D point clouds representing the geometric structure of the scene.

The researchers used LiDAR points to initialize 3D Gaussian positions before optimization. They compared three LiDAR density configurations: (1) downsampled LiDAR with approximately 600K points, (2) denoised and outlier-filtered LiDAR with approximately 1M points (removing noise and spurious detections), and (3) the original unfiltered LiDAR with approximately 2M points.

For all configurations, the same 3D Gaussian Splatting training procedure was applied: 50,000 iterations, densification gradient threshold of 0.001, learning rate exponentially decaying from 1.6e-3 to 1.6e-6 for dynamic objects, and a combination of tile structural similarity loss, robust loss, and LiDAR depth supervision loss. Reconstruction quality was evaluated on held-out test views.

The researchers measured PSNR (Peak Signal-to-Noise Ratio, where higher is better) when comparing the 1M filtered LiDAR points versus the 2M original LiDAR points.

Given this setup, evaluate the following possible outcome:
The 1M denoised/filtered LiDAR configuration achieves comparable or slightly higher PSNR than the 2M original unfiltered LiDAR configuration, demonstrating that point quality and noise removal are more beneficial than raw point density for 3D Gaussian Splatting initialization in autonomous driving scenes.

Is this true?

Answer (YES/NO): NO